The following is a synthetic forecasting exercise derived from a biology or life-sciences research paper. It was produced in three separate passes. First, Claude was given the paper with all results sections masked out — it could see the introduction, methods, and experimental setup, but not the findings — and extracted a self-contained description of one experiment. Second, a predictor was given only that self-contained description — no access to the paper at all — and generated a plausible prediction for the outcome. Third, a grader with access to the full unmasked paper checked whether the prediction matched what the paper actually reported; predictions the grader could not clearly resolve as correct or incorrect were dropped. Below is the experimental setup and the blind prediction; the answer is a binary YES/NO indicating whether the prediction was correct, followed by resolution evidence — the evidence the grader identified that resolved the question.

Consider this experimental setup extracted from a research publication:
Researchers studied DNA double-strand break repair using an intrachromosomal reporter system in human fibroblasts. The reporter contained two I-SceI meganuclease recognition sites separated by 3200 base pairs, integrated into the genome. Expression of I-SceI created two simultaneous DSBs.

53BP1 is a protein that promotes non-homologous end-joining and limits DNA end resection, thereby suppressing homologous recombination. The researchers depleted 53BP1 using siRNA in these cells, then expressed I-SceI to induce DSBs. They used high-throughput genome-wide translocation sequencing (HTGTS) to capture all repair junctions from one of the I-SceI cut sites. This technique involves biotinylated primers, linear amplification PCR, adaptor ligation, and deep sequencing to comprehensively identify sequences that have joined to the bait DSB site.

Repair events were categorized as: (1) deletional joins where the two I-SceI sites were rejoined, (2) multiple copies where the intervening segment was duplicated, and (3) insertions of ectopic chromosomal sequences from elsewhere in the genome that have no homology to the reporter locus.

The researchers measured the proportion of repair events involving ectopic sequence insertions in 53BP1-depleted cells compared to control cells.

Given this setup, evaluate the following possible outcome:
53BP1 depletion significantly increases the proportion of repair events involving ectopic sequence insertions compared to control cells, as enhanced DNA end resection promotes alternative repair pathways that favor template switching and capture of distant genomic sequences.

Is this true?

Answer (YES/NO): YES